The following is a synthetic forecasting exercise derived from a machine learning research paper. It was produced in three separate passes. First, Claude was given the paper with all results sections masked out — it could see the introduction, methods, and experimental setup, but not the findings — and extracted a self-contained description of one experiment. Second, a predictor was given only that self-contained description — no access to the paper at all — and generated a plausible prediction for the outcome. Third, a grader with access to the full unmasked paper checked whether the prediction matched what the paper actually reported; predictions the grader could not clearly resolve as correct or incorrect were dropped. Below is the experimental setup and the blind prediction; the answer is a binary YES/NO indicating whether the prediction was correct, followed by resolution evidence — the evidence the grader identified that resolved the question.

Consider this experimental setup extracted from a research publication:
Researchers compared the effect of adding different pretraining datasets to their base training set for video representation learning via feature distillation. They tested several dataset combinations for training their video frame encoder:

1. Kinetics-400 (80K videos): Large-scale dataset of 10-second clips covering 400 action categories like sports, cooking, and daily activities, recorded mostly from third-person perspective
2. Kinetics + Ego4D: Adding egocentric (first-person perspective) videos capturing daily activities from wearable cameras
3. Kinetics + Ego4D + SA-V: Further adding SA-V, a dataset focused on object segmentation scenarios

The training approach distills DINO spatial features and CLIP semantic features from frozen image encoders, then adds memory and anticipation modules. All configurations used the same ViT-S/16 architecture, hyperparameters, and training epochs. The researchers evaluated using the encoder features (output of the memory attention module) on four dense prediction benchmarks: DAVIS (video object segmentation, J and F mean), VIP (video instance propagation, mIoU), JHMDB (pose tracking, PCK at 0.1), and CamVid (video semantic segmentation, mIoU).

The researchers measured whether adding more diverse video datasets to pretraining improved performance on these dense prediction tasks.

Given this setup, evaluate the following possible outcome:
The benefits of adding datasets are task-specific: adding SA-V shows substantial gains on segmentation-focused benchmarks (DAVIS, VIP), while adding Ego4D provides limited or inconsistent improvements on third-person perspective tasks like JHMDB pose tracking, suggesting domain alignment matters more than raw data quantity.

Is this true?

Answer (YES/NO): NO